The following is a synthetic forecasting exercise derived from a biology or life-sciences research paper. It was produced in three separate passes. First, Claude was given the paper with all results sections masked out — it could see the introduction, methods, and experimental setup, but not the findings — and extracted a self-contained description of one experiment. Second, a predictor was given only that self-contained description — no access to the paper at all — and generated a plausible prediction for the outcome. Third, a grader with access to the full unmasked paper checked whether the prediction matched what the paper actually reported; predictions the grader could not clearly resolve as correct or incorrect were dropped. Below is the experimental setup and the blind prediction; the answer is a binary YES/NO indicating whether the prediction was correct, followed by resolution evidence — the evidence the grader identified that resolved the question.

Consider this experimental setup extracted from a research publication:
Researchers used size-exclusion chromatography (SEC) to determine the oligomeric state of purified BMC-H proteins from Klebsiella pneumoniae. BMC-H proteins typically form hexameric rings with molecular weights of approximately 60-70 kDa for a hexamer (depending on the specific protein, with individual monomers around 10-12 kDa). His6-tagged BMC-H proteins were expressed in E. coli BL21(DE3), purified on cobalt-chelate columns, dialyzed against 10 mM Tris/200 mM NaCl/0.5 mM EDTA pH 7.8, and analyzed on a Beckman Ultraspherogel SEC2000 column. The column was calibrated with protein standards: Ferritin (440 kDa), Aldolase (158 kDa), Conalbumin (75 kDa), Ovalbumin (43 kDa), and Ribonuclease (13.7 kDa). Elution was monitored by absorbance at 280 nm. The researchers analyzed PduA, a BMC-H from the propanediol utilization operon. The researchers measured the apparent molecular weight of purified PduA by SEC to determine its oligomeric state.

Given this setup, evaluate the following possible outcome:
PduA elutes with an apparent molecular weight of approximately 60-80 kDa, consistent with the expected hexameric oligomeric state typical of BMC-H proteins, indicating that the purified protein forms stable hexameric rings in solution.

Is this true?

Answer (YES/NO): YES